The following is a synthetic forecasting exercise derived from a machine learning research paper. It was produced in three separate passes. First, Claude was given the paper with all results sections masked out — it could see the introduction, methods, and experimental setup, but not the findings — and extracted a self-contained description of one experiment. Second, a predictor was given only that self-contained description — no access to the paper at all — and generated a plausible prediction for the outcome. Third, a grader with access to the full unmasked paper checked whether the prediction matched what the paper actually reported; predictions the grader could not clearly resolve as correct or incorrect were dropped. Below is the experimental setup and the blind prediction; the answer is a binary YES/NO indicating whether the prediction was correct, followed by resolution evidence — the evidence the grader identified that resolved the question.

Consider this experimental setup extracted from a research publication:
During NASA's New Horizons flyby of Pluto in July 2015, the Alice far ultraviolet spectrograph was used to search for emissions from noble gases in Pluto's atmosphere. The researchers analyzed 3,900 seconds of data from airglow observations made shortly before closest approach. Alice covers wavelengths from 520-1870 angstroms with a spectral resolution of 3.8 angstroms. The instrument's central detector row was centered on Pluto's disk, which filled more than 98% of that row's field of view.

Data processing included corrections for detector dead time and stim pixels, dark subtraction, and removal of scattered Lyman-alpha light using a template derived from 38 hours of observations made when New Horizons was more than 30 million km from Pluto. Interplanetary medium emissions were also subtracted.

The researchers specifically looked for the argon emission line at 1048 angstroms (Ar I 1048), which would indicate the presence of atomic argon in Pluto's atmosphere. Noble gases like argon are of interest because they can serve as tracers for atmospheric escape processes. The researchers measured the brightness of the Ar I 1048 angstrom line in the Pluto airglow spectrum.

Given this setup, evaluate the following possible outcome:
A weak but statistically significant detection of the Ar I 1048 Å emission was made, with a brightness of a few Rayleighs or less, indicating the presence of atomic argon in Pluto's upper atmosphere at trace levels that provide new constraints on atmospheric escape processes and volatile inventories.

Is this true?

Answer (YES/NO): NO